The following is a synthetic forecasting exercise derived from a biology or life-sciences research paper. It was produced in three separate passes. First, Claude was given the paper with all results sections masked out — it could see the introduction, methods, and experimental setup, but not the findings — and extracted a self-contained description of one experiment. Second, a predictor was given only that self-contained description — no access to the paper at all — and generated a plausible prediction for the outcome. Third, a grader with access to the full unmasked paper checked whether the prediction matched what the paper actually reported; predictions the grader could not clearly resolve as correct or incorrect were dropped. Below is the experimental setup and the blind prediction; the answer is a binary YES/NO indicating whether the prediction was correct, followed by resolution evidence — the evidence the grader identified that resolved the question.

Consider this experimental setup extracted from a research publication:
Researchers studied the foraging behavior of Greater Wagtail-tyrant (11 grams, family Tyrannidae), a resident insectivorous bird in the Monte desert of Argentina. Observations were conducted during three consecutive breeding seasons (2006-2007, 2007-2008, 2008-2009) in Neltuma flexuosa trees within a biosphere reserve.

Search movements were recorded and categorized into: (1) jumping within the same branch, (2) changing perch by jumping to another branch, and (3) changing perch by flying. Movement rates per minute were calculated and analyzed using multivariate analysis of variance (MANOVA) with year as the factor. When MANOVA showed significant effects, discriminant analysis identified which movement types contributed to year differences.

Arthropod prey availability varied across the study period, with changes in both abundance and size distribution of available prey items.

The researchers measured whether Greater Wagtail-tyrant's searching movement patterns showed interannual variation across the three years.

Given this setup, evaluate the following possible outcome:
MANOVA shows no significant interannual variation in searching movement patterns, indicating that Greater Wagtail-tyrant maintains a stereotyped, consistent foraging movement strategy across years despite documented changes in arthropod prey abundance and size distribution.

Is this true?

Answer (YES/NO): NO